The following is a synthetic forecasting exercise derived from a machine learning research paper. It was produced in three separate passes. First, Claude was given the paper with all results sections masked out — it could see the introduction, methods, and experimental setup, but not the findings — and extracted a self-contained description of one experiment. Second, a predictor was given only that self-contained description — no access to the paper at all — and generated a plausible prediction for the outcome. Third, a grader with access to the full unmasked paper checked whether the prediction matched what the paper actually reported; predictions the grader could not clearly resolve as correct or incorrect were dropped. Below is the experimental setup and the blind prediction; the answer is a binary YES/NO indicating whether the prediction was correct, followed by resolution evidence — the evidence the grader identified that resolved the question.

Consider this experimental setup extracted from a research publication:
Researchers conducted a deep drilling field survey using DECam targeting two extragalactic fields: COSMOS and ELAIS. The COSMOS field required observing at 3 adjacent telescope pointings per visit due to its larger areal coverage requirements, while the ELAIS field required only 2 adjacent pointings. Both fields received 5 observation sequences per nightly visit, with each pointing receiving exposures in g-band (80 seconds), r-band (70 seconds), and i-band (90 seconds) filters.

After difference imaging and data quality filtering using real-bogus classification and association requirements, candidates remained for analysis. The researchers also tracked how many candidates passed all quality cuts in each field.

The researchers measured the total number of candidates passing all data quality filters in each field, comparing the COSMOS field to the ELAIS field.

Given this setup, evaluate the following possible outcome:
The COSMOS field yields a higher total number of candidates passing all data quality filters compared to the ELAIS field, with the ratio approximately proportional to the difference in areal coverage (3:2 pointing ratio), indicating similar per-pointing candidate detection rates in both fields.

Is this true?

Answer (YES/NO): NO